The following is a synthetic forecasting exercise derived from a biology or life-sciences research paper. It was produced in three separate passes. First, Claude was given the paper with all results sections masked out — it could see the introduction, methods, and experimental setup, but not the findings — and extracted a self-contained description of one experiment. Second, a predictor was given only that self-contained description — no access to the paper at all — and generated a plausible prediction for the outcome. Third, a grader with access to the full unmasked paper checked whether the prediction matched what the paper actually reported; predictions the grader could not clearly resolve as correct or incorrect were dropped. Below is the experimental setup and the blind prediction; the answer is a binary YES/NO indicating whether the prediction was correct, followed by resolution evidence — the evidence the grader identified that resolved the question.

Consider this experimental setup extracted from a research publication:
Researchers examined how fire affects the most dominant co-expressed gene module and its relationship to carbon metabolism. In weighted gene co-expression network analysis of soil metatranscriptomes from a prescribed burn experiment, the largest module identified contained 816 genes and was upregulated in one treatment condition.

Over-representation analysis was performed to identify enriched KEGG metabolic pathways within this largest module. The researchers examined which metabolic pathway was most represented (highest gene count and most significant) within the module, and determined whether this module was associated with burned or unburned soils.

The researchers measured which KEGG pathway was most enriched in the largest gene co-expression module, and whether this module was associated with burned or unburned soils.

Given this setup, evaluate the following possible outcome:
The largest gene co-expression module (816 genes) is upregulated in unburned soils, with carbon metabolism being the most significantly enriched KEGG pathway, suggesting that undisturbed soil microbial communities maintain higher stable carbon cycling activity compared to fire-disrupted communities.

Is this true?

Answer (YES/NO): YES